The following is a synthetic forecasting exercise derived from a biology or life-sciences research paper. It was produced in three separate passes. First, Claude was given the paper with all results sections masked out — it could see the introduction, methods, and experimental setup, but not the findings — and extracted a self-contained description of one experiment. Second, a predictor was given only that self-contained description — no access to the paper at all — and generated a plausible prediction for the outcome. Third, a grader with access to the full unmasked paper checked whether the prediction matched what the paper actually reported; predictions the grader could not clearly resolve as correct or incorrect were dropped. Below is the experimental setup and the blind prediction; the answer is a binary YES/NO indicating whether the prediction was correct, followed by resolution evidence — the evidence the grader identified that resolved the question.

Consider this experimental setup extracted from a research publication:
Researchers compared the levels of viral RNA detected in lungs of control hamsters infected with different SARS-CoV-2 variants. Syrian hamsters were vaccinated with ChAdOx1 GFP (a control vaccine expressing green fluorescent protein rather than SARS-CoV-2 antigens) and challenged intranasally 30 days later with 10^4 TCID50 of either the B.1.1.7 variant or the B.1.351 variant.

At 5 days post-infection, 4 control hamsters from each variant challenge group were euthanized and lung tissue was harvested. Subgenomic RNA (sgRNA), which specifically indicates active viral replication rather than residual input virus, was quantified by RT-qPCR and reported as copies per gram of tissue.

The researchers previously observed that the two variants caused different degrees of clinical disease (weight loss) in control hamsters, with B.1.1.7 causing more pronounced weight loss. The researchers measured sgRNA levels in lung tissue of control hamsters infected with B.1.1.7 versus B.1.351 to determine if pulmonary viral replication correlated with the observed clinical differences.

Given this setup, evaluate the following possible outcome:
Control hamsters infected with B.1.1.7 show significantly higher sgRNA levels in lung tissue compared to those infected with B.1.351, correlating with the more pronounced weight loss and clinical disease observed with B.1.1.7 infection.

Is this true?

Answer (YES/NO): NO